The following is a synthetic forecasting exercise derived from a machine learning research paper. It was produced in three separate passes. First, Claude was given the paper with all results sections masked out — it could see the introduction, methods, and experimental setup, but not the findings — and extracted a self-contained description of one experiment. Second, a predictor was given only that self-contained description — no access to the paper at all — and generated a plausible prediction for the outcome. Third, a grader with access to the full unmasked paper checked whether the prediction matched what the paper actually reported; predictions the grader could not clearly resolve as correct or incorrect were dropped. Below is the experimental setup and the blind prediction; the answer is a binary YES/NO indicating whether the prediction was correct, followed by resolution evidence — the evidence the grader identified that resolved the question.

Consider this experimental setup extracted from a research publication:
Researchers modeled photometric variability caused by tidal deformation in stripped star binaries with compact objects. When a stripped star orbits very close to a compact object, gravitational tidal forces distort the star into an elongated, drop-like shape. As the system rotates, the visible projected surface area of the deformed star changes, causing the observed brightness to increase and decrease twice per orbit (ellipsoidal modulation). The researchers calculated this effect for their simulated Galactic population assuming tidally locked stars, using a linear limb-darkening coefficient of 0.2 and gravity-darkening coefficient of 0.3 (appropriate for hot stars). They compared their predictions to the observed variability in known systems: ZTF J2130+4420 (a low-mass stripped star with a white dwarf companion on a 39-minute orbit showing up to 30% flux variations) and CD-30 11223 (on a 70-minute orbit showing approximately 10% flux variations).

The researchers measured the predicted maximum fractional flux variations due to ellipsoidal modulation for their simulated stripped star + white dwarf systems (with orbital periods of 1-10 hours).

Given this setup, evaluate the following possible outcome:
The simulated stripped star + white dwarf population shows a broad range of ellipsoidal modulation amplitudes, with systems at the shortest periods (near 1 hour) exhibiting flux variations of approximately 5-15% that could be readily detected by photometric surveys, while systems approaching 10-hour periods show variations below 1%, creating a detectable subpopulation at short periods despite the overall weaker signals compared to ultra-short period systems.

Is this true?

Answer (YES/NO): NO